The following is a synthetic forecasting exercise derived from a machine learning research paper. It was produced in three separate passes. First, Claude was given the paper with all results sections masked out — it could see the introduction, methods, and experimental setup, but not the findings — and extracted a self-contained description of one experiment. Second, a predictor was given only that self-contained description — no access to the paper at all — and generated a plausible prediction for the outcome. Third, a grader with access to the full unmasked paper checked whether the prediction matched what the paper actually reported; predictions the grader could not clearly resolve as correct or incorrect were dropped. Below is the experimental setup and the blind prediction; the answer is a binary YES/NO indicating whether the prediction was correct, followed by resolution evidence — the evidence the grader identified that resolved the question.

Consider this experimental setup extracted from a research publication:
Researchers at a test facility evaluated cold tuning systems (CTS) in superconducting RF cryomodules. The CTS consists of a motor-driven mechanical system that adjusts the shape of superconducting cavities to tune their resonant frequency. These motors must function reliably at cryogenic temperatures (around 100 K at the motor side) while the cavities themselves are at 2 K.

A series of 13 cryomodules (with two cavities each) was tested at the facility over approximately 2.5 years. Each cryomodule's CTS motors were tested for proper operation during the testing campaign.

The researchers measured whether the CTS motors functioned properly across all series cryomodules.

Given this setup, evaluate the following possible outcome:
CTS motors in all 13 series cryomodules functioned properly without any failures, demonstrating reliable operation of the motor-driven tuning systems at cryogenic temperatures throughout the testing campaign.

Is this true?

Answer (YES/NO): NO